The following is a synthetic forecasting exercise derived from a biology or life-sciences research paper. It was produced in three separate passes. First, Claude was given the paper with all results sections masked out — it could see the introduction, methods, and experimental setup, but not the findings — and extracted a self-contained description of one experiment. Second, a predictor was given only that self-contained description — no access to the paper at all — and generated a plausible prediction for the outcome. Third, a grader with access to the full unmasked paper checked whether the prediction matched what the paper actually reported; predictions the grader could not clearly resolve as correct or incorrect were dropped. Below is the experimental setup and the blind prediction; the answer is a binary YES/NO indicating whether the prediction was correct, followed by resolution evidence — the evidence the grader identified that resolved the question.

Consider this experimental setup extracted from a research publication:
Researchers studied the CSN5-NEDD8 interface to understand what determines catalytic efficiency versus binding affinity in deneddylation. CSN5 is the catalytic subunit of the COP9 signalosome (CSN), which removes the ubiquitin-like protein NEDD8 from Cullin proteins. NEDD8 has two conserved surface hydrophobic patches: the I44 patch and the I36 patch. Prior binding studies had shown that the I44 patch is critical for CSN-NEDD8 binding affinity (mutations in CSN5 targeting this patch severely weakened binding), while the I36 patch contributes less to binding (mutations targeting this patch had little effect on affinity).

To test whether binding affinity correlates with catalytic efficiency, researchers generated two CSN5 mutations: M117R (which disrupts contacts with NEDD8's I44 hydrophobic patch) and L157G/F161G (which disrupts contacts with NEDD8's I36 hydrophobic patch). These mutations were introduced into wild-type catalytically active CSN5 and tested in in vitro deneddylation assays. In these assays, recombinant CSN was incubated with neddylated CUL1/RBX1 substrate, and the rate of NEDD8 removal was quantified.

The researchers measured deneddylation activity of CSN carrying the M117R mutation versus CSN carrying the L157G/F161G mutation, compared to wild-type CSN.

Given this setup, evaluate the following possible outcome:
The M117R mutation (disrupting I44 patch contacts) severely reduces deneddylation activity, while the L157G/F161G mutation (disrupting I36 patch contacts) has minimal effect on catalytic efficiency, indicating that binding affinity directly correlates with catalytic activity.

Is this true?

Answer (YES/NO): NO